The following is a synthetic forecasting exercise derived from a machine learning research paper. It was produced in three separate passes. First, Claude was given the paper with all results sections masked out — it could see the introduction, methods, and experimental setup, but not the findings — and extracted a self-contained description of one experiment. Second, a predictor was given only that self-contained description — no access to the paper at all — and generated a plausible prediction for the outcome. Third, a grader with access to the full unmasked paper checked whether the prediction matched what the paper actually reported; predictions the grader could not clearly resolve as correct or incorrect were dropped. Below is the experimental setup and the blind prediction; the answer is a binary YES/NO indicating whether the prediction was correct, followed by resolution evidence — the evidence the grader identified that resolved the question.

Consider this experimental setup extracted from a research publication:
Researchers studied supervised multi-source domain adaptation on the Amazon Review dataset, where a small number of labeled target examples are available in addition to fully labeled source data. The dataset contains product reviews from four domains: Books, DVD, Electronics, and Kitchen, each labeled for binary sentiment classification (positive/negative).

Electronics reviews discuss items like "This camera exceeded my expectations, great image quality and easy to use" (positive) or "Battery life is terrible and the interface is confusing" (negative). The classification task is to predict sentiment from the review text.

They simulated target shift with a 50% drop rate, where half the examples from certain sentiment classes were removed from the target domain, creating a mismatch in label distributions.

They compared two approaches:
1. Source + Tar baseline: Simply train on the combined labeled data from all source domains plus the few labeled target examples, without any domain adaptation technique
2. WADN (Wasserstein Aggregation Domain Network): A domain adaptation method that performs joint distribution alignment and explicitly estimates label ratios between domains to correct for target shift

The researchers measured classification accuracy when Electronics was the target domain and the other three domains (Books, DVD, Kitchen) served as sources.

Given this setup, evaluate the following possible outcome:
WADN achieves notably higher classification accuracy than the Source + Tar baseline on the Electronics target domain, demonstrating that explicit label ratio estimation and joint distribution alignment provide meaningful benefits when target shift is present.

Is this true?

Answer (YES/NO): NO